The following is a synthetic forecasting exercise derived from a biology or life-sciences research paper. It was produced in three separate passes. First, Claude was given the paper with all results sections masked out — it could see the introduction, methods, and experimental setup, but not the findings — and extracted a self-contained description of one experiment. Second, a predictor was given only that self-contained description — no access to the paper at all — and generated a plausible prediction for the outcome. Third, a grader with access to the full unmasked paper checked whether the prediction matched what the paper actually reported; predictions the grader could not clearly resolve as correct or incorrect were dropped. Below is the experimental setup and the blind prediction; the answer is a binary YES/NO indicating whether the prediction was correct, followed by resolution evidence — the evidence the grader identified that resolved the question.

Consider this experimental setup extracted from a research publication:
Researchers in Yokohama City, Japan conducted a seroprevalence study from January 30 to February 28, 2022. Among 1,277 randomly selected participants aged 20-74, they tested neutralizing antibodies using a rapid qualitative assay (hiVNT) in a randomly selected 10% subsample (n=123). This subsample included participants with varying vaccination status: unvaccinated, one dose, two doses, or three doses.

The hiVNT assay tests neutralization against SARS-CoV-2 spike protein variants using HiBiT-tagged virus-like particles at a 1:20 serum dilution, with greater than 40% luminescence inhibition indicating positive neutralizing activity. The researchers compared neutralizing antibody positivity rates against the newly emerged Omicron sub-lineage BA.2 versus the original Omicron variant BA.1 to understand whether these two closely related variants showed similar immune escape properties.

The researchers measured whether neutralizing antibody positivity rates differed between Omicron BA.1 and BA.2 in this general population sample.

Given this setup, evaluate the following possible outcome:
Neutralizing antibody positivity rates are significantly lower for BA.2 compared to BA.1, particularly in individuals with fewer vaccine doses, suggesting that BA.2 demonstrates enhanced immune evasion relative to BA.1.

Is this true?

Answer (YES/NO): NO